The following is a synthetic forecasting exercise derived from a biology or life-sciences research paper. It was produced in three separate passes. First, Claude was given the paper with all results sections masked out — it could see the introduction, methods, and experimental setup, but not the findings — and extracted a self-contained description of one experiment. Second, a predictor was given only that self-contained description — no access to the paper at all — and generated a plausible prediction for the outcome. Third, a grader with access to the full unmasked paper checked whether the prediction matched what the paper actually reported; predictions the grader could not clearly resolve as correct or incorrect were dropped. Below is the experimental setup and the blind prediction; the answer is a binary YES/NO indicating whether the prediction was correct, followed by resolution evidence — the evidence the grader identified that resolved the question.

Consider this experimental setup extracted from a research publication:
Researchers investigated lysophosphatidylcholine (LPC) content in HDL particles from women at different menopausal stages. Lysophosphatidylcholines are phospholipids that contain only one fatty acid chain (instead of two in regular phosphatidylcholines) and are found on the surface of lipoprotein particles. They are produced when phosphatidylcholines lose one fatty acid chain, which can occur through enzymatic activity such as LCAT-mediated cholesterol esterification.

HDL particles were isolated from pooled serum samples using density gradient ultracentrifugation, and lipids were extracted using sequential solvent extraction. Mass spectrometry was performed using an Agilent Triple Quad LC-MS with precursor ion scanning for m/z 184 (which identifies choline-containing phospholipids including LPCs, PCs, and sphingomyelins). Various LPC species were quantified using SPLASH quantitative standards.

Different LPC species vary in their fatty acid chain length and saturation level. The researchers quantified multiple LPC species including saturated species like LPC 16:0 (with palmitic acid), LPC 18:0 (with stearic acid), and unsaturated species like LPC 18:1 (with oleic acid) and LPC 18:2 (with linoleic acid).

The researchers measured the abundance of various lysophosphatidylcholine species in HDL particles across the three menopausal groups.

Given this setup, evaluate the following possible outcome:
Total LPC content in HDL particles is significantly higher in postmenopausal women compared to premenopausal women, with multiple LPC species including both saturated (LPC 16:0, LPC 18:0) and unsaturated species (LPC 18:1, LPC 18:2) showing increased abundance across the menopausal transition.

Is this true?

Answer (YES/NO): NO